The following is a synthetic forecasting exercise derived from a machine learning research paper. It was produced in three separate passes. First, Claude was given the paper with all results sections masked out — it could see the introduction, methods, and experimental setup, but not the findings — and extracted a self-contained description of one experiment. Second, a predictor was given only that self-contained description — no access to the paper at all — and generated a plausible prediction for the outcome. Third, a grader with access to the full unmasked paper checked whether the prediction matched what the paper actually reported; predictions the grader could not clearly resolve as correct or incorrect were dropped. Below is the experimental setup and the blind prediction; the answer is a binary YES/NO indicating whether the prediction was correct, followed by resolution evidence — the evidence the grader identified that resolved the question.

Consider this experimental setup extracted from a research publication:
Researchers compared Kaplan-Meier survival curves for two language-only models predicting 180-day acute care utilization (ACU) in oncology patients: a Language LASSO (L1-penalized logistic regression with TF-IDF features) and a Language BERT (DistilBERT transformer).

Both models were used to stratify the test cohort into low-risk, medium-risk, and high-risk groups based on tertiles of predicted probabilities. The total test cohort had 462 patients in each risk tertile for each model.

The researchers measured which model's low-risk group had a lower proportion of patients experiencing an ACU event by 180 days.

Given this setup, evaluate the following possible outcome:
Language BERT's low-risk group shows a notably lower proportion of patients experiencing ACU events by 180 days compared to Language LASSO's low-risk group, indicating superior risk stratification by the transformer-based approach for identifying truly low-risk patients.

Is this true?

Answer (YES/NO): NO